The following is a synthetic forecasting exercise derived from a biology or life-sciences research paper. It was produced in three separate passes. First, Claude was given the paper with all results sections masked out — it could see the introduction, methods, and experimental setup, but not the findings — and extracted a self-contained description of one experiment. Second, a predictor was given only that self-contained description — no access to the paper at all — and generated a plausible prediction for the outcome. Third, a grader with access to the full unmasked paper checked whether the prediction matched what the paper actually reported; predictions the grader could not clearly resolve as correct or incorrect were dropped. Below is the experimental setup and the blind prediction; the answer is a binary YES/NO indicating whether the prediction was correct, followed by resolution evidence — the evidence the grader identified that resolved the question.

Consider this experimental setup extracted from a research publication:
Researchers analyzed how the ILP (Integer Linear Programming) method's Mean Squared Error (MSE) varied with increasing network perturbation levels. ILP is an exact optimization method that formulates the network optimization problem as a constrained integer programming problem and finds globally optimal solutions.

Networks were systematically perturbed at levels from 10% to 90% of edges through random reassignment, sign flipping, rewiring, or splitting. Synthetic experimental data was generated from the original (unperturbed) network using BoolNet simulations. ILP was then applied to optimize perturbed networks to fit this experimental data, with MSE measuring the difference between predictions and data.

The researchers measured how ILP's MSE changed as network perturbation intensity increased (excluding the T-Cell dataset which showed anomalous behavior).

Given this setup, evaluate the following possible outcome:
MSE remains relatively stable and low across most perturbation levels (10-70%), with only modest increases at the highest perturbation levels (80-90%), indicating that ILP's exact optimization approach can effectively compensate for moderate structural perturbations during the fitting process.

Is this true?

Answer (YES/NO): NO